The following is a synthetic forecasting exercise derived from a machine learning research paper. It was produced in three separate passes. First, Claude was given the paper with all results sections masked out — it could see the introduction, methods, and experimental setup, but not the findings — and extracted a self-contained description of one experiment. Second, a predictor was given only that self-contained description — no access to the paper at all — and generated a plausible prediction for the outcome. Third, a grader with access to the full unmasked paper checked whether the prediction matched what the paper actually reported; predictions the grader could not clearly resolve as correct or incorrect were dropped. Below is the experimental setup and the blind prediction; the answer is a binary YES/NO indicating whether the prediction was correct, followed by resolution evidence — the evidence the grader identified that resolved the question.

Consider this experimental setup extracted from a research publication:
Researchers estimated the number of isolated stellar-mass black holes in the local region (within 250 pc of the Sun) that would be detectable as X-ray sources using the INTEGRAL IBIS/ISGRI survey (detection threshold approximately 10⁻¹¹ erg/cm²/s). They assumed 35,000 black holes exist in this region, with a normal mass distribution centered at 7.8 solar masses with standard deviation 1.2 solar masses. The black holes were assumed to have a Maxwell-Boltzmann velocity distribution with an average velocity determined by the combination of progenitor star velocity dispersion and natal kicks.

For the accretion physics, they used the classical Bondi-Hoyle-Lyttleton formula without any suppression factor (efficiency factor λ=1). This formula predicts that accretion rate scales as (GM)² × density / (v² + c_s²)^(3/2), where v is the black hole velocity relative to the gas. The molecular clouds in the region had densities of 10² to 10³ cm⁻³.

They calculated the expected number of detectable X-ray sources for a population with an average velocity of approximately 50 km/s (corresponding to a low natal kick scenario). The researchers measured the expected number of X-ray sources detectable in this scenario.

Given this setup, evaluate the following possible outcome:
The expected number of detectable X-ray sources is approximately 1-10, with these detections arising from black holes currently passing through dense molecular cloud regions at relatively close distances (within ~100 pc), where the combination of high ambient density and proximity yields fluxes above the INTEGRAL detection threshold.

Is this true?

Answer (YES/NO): NO